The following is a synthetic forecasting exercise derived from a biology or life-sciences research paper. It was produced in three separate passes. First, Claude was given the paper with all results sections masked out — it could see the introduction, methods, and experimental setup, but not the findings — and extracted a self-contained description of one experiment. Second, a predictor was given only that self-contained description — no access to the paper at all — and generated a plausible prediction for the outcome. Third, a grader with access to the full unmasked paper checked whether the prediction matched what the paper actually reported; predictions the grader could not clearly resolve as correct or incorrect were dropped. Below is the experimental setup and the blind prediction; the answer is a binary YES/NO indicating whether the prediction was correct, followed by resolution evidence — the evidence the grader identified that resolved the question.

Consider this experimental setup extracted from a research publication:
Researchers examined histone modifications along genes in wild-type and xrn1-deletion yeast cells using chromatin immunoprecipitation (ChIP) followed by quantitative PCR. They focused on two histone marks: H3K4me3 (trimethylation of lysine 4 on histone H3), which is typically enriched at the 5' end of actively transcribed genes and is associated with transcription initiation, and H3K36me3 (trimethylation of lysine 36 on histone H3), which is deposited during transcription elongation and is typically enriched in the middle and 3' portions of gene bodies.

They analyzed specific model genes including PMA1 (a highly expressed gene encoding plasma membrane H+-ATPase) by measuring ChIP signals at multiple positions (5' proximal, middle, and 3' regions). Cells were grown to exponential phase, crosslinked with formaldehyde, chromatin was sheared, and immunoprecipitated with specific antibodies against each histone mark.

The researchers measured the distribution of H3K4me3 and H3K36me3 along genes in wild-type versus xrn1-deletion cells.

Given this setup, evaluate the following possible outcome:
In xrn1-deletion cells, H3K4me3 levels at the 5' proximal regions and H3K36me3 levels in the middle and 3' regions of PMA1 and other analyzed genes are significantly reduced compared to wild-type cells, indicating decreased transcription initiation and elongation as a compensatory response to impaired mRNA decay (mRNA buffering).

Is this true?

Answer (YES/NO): NO